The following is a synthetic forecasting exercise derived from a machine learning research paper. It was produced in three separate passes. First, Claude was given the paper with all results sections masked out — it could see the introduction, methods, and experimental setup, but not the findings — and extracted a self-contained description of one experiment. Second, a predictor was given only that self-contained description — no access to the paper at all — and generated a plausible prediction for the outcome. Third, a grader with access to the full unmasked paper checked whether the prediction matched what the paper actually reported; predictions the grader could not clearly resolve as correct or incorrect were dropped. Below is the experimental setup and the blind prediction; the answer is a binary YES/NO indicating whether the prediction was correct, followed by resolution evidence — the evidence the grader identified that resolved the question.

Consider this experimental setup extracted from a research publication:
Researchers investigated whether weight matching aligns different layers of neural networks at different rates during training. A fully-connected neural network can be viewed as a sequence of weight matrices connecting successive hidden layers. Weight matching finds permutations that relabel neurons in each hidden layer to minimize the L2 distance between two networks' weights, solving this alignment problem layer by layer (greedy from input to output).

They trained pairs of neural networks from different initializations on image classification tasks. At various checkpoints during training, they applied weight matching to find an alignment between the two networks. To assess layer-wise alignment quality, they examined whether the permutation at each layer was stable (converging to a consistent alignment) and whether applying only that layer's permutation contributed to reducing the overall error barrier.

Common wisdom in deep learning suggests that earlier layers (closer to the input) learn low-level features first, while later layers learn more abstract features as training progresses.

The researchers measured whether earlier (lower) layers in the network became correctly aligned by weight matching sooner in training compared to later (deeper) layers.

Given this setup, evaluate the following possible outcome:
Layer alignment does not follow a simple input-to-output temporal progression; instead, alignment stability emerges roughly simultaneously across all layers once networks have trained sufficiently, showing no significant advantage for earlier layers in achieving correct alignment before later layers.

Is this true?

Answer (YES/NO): NO